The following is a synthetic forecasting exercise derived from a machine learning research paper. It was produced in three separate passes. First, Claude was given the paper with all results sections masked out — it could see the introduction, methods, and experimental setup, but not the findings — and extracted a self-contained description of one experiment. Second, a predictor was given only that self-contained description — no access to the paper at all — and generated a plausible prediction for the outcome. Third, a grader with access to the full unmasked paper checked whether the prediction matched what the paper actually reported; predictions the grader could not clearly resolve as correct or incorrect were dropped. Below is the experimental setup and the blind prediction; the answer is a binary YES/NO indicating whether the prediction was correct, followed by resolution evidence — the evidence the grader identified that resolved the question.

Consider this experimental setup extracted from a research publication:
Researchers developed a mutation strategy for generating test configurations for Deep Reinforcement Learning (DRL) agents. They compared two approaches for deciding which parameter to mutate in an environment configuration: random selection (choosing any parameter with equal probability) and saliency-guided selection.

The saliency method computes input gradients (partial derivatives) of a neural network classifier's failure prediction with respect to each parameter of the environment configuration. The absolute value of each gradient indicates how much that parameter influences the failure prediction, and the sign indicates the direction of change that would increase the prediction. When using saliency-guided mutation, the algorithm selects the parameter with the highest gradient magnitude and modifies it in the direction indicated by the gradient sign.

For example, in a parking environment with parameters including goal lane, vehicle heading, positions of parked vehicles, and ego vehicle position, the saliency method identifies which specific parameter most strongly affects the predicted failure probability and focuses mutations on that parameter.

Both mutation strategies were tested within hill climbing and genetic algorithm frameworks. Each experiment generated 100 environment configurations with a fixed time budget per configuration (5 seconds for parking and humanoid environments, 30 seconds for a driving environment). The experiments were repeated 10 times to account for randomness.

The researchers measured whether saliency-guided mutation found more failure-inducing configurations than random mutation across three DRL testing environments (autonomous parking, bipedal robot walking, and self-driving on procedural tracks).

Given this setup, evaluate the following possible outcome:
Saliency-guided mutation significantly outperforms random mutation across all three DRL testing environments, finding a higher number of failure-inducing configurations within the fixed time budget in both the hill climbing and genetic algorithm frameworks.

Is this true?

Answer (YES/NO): NO